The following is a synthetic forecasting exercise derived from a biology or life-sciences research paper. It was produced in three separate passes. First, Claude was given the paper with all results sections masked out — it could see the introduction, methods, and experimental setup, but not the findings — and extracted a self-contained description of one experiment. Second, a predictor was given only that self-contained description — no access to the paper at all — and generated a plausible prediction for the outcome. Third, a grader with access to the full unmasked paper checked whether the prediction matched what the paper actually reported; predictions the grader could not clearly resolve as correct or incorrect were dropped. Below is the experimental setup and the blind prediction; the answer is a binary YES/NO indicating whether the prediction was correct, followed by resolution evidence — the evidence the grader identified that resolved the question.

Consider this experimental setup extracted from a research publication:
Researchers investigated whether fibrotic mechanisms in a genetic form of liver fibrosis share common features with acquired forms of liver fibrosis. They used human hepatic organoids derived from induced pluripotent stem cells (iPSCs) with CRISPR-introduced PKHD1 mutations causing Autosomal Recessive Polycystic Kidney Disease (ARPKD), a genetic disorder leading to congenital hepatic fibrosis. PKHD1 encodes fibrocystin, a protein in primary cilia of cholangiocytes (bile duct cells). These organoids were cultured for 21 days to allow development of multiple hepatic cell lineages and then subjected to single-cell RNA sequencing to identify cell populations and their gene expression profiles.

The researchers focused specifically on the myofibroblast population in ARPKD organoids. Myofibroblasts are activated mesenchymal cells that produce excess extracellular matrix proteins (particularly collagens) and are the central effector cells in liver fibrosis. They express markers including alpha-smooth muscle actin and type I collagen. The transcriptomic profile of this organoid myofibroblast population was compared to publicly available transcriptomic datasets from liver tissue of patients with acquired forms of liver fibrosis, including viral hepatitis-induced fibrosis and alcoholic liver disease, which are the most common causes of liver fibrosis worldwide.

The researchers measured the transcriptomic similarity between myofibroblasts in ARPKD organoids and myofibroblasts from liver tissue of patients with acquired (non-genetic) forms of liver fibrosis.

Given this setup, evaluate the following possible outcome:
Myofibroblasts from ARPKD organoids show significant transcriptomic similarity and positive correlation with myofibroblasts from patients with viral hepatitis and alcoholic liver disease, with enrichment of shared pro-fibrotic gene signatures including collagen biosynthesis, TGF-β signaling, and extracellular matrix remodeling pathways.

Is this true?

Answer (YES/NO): NO